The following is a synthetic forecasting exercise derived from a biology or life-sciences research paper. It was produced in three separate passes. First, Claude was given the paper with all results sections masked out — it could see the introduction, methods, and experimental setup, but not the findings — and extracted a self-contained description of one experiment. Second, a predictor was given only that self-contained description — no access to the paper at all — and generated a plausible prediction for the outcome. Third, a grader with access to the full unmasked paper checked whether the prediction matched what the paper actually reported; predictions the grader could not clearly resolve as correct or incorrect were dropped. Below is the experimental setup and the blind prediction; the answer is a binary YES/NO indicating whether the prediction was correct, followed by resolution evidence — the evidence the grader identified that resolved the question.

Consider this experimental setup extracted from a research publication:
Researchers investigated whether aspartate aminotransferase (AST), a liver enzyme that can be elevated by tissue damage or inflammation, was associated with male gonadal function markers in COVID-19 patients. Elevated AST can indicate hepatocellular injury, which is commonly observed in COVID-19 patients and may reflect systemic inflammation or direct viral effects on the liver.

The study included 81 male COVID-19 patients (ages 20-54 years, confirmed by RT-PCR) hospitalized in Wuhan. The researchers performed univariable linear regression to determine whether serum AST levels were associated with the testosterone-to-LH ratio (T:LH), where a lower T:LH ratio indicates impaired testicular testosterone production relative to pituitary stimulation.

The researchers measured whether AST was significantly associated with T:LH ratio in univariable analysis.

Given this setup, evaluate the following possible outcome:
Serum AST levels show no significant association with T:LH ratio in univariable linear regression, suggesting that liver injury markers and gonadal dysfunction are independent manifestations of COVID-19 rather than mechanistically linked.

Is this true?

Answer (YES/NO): NO